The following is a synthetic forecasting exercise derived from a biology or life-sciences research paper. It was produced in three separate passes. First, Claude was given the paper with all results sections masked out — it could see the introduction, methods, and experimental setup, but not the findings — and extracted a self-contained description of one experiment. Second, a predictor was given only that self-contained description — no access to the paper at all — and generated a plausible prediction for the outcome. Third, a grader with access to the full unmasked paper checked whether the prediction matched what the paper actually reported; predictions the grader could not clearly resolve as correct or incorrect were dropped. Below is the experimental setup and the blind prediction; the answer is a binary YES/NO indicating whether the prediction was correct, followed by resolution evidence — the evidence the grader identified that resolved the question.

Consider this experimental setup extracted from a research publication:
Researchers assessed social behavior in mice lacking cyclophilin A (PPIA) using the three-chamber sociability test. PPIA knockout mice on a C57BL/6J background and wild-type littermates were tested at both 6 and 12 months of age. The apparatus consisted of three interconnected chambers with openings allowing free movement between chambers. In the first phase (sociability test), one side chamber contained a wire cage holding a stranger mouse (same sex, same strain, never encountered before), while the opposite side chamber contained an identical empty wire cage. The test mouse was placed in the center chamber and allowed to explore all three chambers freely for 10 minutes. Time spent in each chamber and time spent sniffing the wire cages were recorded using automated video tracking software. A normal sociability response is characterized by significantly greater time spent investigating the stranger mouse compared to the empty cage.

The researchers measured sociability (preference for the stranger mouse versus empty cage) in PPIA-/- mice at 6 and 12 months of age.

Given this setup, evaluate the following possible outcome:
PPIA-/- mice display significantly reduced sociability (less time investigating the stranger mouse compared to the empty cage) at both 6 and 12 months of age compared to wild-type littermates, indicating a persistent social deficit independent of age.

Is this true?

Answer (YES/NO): NO